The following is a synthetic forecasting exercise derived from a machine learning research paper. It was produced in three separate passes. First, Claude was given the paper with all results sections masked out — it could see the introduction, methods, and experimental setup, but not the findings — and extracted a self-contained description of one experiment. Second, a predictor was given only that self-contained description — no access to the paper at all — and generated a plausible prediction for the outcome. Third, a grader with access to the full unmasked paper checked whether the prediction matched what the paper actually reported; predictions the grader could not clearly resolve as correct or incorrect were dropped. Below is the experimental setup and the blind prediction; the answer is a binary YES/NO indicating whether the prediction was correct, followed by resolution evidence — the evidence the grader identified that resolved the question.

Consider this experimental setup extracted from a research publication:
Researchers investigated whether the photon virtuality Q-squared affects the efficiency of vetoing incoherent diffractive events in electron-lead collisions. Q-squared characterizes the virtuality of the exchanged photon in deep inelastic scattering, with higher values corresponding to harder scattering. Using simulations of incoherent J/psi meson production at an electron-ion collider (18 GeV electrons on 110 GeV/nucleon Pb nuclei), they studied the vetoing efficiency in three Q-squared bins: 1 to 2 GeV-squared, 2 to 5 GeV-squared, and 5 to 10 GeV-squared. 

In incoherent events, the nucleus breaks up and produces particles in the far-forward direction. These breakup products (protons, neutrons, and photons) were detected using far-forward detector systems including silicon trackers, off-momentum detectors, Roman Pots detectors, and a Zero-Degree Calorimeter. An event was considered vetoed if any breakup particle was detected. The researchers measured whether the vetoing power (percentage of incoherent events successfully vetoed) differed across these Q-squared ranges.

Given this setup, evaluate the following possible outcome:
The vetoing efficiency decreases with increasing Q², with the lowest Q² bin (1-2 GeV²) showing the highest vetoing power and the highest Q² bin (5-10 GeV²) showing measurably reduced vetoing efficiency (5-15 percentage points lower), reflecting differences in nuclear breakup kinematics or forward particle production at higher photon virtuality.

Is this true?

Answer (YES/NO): NO